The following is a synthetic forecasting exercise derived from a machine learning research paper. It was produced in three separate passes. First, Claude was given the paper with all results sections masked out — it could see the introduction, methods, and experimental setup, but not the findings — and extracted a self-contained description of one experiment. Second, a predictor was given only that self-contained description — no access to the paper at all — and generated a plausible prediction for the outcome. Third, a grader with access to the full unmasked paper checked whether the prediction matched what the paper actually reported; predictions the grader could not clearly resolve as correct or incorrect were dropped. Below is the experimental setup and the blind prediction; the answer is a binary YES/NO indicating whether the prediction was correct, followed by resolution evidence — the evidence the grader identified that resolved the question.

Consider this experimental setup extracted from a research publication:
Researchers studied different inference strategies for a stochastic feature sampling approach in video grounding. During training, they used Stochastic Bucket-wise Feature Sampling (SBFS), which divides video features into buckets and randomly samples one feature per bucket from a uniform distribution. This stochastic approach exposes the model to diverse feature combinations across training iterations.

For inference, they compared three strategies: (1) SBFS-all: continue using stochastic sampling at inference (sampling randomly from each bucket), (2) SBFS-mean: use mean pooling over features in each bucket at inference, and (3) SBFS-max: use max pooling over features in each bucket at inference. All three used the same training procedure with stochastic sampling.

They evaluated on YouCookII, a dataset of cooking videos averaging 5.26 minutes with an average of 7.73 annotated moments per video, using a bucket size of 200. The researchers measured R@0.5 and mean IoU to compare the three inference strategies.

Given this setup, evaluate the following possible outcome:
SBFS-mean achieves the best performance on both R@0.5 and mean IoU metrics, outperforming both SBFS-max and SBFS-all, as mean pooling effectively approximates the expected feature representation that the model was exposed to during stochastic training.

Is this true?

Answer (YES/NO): NO